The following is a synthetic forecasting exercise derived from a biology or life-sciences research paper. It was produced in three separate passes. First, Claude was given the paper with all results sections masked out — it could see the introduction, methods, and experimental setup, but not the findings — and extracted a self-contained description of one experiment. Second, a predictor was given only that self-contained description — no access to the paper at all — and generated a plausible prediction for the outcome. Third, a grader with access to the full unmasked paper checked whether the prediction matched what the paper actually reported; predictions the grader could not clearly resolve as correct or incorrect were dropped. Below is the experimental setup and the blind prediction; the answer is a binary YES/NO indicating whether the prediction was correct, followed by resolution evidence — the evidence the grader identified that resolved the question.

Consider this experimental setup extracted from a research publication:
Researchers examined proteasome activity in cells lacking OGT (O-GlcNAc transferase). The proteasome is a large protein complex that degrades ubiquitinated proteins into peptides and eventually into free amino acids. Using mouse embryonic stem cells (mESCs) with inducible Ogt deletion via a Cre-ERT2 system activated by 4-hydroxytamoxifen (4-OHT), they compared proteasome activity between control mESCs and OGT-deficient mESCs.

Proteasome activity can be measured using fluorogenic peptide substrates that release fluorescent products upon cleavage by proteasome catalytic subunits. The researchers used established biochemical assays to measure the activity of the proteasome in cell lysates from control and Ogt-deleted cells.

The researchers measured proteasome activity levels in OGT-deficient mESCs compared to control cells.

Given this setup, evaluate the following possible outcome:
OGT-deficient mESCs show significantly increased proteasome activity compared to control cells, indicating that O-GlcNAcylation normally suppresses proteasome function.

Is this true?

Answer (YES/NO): YES